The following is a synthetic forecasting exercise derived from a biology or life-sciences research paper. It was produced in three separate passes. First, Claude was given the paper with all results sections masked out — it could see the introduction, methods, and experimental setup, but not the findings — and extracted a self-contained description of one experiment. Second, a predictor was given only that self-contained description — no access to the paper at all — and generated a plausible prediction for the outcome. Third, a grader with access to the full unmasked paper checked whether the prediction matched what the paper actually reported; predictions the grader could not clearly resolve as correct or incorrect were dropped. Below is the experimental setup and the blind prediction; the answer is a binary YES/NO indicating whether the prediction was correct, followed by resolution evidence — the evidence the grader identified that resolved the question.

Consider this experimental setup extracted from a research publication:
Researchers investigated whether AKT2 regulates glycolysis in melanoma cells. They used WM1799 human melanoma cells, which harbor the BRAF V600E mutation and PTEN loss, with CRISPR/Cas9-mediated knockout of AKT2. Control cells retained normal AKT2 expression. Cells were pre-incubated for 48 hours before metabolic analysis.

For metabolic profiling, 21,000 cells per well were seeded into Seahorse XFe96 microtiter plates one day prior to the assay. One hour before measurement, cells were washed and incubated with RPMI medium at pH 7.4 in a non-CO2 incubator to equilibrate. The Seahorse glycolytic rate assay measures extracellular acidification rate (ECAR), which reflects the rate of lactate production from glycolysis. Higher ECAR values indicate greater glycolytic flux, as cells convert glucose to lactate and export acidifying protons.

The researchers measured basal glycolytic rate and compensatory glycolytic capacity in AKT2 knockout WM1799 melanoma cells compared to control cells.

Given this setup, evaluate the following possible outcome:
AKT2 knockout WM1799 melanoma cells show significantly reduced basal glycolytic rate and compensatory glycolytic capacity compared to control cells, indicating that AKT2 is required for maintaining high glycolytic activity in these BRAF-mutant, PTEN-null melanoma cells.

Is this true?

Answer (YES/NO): YES